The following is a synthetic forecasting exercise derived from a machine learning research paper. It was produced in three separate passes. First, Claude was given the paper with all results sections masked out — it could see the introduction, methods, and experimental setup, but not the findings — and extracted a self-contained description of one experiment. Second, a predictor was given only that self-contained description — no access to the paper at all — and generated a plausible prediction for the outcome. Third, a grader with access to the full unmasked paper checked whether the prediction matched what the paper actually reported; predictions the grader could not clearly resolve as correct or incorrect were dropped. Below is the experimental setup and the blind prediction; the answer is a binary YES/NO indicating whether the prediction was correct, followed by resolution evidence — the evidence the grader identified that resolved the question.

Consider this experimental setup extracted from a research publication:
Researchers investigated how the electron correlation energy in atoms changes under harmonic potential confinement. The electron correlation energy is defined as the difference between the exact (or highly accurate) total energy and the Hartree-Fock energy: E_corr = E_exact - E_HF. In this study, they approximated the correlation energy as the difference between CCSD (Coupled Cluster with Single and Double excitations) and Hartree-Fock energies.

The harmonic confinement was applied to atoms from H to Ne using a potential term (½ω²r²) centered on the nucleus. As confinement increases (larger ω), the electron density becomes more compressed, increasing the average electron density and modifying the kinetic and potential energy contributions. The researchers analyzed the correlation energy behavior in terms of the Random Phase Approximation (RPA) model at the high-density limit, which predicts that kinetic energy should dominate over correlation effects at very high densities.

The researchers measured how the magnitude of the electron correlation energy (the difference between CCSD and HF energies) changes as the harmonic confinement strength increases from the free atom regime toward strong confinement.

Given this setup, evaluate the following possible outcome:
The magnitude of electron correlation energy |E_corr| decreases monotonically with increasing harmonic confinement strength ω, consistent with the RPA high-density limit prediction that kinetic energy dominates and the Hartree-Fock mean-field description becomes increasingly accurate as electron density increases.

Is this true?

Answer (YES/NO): NO